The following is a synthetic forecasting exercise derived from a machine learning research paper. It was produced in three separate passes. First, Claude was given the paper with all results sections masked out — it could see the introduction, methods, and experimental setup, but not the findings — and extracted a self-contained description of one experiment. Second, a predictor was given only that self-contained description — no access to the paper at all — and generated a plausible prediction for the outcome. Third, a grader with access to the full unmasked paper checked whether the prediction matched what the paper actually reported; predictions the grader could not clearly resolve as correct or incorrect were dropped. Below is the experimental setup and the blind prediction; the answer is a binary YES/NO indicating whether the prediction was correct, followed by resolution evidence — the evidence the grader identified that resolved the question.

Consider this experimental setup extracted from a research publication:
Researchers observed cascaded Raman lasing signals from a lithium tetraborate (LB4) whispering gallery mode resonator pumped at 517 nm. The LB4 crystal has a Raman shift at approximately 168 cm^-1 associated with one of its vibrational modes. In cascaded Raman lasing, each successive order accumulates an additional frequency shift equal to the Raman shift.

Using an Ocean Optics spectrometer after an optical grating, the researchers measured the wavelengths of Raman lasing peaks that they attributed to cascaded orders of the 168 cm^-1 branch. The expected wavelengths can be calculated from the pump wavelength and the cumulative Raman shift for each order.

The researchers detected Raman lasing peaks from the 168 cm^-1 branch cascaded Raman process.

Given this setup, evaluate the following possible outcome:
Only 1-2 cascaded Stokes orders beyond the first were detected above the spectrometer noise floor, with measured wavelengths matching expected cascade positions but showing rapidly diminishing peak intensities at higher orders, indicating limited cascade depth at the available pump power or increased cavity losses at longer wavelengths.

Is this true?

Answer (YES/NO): NO